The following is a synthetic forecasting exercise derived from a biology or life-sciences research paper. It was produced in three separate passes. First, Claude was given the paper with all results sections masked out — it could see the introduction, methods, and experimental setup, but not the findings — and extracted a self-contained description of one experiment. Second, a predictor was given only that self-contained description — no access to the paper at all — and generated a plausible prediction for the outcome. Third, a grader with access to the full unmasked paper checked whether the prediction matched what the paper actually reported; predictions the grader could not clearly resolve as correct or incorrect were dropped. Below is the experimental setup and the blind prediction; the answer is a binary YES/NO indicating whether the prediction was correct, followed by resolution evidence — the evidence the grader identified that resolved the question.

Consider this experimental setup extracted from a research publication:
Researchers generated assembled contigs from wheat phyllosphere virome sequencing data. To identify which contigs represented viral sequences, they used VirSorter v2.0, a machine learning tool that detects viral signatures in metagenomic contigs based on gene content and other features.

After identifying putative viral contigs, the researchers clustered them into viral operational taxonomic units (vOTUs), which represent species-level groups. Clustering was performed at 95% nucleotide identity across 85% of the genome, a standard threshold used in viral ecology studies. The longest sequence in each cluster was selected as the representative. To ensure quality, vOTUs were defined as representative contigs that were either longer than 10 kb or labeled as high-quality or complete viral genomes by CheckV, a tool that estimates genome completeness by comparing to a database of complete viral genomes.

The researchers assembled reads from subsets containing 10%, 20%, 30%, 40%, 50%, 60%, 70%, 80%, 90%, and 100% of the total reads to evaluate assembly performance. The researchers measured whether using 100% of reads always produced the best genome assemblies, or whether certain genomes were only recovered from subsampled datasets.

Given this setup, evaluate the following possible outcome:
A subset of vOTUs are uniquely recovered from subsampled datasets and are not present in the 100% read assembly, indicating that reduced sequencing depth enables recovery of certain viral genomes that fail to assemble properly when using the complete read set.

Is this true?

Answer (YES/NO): YES